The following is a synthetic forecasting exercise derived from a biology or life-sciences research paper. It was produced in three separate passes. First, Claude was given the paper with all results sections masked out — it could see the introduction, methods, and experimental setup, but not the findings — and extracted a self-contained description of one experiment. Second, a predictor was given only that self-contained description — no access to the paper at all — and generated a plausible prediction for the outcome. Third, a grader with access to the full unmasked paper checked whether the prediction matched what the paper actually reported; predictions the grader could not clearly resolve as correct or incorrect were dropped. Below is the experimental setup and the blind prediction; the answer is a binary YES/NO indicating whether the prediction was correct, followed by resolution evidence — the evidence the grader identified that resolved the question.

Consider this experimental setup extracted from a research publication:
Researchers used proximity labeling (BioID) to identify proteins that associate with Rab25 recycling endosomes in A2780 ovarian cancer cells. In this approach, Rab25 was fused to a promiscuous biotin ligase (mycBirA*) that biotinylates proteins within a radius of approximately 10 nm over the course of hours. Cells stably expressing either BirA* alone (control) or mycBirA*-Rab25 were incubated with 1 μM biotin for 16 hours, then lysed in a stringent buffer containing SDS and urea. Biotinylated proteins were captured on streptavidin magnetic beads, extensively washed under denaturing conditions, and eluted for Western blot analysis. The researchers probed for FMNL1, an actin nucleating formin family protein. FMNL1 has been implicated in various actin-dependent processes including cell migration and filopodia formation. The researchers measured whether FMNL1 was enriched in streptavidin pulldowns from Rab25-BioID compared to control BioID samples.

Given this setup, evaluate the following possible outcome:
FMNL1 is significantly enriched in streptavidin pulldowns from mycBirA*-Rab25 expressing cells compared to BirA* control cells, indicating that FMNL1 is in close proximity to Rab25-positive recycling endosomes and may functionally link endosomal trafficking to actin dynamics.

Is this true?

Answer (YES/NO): YES